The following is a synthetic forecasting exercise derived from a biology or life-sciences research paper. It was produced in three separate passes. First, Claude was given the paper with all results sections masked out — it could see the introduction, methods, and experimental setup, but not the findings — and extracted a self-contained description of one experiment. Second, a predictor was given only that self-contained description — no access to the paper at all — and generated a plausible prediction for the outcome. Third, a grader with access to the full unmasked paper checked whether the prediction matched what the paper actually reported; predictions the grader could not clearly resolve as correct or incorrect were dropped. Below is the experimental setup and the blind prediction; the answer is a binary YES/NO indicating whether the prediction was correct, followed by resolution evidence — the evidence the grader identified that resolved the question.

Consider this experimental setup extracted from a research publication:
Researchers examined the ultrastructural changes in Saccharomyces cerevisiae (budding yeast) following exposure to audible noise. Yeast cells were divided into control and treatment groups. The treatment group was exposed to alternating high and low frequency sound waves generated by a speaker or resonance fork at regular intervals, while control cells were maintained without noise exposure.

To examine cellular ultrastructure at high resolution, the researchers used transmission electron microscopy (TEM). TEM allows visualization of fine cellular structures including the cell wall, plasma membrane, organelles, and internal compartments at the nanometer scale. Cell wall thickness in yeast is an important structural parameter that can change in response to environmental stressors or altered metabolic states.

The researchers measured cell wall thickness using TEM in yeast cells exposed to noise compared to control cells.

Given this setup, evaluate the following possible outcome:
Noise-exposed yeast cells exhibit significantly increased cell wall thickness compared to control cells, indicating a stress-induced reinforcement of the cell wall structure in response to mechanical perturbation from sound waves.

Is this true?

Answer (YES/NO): YES